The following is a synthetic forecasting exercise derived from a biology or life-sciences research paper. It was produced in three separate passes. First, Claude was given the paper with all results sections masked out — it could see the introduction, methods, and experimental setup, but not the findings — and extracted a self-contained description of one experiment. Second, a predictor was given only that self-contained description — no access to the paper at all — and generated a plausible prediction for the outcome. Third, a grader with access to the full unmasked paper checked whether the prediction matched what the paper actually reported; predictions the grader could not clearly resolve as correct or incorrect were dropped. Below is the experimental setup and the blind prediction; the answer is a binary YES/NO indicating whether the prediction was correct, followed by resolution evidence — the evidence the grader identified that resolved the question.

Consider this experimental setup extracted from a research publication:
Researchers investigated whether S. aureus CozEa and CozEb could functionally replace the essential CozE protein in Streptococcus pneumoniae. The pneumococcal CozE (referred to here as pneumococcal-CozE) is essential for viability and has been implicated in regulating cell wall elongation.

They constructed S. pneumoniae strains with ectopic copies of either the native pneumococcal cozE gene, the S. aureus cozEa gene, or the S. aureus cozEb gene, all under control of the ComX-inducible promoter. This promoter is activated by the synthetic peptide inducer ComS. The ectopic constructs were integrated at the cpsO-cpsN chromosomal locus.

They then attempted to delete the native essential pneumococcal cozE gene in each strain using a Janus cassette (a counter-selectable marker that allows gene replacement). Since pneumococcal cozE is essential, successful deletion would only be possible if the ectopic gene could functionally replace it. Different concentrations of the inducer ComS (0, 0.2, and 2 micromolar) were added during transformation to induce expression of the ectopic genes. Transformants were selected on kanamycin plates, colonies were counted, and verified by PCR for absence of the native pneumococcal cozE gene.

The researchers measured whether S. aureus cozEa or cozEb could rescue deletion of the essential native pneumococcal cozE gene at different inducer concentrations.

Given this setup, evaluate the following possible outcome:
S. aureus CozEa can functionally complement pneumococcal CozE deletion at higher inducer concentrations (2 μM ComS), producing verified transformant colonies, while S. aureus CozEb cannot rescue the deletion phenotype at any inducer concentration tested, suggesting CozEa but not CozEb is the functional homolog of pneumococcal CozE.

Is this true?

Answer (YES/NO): NO